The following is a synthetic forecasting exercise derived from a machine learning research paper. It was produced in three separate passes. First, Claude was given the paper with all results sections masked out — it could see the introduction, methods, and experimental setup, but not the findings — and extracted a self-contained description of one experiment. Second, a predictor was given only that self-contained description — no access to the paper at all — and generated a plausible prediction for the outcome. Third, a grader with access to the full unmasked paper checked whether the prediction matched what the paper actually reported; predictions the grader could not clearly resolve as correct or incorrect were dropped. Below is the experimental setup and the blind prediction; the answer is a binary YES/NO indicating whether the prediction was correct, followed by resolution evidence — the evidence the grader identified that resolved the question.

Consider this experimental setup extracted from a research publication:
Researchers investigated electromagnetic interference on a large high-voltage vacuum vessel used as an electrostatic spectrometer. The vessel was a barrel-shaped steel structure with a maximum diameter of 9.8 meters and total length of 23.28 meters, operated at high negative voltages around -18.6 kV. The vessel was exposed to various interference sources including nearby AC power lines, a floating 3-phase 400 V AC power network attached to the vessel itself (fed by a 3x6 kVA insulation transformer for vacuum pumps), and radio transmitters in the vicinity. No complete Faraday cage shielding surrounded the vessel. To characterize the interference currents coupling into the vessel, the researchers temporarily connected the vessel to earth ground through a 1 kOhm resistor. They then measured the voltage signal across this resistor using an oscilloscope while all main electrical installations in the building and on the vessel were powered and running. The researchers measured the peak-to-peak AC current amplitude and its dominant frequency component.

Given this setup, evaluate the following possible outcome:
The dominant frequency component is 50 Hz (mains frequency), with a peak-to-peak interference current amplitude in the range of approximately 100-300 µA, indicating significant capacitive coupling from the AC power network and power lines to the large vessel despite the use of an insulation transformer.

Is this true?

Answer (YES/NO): YES